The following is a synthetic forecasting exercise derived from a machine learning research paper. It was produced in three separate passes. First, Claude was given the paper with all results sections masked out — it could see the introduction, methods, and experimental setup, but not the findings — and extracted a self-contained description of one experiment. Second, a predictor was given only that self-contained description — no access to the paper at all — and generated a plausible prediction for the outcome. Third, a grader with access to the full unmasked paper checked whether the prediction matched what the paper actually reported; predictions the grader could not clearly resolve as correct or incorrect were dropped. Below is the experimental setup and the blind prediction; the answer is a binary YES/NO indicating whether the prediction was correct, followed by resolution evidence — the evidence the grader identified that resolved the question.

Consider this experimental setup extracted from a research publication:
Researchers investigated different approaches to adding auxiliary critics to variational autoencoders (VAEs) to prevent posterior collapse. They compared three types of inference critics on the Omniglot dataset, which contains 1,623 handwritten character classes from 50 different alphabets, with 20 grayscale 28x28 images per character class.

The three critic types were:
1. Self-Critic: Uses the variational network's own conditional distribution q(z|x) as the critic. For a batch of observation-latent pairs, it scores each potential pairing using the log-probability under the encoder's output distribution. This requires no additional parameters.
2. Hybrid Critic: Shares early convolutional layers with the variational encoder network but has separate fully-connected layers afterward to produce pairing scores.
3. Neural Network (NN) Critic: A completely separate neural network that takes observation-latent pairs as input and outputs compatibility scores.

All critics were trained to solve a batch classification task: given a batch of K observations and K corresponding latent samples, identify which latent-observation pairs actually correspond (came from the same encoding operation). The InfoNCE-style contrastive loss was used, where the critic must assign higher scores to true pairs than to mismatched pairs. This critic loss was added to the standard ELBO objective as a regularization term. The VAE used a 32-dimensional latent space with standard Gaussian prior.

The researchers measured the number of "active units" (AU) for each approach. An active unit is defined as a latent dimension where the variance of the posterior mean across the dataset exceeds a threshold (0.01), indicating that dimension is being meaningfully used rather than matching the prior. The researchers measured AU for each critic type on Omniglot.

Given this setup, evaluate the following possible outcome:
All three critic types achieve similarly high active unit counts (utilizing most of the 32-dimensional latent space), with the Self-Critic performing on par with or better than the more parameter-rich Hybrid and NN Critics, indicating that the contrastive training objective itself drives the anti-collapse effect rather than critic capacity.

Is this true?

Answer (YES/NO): NO